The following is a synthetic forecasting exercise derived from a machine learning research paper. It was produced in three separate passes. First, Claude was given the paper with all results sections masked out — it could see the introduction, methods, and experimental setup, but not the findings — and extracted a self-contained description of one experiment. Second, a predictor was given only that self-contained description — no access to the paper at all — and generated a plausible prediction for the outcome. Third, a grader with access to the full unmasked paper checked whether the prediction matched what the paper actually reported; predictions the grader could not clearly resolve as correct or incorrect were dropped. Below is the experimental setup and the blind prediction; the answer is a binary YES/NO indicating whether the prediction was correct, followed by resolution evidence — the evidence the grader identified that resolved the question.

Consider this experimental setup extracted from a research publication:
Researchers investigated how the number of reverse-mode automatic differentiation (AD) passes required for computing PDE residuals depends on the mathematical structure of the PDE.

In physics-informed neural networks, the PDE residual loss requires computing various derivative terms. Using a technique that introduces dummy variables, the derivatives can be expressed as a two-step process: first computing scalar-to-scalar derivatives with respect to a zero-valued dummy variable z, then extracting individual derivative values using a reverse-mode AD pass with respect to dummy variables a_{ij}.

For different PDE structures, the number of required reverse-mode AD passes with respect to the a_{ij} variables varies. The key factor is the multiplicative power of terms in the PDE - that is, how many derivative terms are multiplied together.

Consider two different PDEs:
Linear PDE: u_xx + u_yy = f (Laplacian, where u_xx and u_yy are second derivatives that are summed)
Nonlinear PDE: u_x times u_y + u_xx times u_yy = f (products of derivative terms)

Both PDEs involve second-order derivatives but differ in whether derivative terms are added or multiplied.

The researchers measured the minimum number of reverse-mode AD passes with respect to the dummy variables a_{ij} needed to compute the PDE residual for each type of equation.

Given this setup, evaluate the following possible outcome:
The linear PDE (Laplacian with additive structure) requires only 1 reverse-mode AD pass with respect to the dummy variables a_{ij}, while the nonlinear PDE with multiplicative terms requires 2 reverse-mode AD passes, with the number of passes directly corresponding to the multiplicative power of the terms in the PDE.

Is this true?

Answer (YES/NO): YES